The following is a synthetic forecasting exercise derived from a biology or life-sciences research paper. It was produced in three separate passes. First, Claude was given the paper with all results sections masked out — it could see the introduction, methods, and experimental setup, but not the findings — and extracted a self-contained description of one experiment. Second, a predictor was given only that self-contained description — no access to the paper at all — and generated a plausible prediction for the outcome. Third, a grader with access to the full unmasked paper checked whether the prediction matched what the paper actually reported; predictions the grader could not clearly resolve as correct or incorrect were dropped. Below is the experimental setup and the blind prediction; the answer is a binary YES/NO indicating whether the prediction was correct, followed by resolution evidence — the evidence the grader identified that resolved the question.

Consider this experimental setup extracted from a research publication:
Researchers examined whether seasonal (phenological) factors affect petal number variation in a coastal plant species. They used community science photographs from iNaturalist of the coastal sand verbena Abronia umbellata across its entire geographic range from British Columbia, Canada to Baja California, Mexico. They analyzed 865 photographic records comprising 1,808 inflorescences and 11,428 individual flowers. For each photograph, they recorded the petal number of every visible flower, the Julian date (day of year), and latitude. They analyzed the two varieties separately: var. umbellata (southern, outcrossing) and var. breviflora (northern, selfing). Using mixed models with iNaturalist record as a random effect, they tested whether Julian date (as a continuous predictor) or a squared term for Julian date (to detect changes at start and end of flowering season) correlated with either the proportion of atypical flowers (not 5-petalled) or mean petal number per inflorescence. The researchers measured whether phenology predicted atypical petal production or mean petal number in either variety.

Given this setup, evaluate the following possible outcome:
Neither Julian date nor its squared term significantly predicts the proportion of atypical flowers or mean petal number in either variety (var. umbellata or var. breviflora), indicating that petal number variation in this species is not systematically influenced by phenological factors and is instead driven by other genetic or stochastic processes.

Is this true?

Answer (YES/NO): YES